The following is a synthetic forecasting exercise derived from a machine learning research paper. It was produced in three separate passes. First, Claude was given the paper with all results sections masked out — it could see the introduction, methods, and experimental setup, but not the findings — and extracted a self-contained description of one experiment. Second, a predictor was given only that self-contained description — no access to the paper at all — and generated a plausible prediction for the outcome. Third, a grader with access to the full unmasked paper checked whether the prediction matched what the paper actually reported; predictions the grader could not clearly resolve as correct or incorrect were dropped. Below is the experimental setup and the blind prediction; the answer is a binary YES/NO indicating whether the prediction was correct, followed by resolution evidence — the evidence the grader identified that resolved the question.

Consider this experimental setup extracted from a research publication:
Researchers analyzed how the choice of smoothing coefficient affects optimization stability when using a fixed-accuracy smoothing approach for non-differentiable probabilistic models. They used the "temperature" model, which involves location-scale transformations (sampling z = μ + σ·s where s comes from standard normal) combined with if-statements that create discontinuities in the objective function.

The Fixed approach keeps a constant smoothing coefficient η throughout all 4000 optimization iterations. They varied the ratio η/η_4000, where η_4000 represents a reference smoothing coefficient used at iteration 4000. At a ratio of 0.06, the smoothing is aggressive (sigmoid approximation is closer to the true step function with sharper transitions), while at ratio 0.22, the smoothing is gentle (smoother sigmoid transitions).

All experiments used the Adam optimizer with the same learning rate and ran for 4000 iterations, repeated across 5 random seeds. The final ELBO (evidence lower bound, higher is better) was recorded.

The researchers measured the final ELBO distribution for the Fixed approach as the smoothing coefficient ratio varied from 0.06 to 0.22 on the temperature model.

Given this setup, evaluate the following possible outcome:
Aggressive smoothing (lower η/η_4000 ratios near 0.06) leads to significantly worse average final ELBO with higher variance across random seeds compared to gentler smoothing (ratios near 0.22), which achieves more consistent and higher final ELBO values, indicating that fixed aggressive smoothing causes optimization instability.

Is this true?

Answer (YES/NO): NO